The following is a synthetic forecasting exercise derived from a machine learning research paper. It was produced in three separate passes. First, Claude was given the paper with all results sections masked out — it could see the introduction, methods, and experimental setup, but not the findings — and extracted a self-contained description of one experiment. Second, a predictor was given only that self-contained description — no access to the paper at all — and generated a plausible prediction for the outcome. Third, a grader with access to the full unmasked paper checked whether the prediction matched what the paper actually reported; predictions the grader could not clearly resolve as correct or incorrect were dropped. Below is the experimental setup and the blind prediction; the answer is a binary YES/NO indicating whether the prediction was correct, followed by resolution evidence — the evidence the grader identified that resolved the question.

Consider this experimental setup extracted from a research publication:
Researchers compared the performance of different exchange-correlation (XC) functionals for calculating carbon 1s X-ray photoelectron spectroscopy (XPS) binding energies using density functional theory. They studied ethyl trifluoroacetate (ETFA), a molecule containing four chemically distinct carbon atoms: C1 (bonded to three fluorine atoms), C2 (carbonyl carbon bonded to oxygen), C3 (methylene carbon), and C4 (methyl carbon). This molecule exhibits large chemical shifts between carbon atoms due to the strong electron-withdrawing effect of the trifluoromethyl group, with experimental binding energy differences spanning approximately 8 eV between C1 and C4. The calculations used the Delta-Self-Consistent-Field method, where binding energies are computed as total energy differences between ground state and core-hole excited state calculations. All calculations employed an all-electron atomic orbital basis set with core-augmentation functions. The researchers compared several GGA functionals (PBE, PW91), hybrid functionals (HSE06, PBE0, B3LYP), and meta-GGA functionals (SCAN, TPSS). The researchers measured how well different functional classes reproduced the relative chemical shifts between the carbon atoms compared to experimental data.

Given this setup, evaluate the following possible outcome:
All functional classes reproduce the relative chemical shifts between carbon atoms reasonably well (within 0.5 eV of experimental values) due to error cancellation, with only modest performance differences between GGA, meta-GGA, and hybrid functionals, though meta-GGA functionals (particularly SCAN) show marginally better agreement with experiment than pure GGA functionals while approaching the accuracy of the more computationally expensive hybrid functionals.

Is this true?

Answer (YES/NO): NO